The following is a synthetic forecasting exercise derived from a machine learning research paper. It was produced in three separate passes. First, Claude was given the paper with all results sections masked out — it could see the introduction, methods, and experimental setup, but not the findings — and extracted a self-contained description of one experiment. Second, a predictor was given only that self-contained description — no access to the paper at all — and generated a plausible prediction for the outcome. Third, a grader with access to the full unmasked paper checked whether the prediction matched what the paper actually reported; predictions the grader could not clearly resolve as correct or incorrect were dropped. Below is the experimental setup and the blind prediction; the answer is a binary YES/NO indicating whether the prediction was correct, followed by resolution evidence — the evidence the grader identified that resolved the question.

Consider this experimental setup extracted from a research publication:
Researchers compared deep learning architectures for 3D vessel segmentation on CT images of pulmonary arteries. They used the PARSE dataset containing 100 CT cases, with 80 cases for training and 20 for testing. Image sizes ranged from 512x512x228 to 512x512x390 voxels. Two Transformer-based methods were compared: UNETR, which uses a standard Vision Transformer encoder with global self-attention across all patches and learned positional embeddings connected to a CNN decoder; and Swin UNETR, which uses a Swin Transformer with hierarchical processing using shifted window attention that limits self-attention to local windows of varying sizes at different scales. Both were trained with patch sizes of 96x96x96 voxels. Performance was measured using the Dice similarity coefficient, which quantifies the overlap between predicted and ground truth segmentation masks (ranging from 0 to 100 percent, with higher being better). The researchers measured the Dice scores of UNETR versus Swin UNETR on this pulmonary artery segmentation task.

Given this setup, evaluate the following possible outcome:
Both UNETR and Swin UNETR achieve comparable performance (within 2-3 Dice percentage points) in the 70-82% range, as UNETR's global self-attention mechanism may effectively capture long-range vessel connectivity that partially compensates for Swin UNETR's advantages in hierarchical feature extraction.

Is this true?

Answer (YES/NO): NO